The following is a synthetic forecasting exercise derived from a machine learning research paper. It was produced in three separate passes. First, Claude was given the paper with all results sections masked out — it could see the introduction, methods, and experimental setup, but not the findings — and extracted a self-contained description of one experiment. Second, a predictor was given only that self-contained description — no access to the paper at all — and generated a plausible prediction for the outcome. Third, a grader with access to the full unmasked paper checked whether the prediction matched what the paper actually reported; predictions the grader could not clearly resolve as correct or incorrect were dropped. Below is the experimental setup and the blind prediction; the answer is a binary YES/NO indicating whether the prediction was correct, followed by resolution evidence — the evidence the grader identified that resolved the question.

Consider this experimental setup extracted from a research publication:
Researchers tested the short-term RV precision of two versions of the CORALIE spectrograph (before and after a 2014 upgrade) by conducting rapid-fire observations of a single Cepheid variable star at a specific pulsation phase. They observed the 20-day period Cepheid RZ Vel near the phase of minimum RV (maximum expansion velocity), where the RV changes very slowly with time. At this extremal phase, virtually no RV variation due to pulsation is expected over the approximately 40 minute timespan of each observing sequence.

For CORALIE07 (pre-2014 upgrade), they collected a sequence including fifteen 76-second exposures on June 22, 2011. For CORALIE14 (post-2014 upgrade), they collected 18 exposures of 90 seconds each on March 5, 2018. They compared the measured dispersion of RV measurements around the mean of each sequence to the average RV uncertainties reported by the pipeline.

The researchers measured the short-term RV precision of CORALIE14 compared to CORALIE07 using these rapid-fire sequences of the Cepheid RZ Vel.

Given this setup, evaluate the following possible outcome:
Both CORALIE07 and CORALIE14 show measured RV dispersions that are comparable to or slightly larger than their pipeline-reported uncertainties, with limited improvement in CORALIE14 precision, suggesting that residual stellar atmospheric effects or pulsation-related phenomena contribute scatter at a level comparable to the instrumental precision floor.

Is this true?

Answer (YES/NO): NO